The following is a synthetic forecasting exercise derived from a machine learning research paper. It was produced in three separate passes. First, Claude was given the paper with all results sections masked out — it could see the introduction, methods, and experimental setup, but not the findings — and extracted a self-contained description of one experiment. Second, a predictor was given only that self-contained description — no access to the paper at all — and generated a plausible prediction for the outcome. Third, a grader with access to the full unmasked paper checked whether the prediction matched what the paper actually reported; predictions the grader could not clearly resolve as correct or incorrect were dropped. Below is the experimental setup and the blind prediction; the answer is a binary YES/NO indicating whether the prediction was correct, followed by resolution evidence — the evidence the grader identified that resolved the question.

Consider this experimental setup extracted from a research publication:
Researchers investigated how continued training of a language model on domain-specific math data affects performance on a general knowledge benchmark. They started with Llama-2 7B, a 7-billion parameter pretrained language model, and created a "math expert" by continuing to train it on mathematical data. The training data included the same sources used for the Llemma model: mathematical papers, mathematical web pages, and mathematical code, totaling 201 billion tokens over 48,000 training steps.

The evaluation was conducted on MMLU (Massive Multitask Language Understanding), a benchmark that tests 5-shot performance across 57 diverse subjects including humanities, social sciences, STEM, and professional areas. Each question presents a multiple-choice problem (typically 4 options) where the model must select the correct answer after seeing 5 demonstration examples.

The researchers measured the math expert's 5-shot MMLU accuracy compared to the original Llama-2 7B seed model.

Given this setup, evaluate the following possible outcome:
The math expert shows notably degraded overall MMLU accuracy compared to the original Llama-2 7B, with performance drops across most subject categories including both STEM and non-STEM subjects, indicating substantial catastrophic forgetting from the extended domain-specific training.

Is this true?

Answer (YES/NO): NO